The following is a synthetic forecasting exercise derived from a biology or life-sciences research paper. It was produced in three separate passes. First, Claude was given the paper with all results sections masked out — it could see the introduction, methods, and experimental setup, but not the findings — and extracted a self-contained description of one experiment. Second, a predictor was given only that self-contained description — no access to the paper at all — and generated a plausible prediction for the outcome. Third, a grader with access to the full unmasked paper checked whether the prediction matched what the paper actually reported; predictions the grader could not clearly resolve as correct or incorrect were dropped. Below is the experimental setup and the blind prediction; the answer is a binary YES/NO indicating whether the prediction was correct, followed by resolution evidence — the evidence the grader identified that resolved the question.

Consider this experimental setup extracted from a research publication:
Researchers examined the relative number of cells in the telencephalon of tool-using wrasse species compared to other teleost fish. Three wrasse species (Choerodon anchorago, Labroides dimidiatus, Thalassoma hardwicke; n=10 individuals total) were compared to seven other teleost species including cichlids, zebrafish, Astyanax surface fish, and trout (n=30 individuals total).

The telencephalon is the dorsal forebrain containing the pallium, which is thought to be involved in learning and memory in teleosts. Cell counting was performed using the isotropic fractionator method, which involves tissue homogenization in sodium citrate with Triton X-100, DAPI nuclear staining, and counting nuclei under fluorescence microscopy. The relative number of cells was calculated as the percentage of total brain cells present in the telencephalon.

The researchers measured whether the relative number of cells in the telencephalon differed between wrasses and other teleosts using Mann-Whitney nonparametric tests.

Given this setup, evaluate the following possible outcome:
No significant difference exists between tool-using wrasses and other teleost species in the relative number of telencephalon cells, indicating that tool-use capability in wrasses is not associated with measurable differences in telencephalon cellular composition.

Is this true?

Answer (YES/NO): YES